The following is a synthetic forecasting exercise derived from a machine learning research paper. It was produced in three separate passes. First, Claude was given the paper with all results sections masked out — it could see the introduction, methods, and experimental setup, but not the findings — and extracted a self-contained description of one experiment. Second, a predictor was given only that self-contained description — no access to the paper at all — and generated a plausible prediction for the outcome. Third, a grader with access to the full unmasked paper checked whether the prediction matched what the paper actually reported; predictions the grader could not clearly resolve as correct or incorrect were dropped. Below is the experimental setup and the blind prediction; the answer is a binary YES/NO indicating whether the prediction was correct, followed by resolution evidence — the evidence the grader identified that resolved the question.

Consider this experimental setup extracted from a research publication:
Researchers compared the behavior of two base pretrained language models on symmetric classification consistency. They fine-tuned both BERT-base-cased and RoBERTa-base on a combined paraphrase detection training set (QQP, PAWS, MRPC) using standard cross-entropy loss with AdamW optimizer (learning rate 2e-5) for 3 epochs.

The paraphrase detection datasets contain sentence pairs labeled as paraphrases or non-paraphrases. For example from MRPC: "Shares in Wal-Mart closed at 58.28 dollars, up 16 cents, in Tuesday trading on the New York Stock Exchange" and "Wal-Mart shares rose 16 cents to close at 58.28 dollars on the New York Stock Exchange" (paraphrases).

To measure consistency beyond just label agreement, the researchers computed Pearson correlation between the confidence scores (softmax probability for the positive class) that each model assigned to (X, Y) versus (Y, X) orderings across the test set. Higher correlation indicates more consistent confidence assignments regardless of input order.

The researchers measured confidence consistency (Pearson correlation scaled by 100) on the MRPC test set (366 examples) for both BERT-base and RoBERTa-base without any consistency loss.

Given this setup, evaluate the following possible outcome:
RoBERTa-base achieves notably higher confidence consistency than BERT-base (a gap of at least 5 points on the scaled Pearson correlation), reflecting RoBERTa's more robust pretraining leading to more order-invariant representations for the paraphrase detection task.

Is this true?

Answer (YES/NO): NO